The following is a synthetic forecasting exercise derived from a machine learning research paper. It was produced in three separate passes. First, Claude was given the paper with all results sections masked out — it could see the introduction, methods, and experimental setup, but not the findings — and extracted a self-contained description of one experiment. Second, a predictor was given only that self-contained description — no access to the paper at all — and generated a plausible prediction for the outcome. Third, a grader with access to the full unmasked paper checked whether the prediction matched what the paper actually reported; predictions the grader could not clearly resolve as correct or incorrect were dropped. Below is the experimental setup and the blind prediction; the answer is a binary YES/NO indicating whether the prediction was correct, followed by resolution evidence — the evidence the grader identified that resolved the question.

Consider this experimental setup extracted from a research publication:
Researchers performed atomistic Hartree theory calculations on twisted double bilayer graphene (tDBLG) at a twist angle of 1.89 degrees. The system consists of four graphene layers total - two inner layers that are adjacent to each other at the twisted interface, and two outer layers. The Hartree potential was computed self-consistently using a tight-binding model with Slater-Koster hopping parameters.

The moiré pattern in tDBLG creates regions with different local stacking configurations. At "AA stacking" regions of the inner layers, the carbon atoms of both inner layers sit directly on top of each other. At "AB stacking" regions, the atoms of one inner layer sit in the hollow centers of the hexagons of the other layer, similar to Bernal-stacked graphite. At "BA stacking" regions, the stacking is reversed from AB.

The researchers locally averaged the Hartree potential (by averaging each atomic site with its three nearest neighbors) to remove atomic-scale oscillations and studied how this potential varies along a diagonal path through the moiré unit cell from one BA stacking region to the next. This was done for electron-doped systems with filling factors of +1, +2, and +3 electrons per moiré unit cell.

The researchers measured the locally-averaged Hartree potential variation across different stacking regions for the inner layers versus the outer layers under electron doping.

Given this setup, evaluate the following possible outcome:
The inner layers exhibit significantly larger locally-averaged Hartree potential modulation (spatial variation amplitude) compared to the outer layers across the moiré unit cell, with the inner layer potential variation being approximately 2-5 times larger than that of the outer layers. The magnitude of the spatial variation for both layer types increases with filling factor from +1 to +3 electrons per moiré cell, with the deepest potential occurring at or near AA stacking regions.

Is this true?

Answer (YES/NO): NO